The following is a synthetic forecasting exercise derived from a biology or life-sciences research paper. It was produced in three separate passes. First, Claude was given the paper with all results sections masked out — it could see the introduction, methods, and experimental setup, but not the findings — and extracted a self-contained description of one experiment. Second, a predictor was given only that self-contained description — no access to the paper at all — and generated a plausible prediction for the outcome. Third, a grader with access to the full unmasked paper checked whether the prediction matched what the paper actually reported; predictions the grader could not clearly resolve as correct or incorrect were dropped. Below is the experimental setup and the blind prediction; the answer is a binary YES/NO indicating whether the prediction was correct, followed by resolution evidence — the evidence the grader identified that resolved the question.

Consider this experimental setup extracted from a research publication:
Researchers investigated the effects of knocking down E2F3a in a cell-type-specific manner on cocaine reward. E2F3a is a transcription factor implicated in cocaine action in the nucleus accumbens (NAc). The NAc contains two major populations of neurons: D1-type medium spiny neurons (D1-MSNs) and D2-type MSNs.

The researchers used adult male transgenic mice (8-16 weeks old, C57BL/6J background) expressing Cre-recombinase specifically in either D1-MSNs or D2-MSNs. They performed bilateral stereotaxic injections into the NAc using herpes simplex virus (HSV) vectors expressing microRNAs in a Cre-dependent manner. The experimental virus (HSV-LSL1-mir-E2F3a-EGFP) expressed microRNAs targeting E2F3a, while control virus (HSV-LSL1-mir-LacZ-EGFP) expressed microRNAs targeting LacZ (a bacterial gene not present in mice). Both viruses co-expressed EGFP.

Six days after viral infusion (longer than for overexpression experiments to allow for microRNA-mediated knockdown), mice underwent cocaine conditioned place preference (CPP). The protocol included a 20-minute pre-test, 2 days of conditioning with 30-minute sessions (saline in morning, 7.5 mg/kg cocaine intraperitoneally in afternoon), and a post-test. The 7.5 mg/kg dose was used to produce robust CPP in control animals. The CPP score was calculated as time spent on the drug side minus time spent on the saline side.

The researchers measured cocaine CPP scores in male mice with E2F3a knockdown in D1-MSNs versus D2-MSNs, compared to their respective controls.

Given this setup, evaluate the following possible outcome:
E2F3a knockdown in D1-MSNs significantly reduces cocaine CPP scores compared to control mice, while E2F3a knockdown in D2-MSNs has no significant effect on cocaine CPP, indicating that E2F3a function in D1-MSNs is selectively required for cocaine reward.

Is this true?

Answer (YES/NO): NO